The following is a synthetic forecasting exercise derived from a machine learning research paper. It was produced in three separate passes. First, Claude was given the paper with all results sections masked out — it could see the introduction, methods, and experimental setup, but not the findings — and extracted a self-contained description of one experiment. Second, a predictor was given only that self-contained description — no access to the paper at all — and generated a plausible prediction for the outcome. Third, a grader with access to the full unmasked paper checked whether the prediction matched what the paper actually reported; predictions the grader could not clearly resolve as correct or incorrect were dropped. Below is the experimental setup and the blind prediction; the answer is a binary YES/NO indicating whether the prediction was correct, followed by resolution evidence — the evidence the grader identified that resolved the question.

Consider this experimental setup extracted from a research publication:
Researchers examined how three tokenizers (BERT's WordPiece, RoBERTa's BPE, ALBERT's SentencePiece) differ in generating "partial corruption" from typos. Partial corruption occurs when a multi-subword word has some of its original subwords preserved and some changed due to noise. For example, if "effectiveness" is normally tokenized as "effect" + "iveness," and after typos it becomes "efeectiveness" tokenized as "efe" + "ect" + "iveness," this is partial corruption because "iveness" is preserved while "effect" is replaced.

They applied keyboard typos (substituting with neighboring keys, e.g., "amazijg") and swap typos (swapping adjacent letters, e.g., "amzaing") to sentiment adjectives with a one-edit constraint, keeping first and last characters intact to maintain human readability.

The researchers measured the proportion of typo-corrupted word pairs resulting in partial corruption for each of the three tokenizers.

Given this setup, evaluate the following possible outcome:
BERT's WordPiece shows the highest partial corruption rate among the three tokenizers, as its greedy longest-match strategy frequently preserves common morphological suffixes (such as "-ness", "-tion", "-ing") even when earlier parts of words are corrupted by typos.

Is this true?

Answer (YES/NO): NO